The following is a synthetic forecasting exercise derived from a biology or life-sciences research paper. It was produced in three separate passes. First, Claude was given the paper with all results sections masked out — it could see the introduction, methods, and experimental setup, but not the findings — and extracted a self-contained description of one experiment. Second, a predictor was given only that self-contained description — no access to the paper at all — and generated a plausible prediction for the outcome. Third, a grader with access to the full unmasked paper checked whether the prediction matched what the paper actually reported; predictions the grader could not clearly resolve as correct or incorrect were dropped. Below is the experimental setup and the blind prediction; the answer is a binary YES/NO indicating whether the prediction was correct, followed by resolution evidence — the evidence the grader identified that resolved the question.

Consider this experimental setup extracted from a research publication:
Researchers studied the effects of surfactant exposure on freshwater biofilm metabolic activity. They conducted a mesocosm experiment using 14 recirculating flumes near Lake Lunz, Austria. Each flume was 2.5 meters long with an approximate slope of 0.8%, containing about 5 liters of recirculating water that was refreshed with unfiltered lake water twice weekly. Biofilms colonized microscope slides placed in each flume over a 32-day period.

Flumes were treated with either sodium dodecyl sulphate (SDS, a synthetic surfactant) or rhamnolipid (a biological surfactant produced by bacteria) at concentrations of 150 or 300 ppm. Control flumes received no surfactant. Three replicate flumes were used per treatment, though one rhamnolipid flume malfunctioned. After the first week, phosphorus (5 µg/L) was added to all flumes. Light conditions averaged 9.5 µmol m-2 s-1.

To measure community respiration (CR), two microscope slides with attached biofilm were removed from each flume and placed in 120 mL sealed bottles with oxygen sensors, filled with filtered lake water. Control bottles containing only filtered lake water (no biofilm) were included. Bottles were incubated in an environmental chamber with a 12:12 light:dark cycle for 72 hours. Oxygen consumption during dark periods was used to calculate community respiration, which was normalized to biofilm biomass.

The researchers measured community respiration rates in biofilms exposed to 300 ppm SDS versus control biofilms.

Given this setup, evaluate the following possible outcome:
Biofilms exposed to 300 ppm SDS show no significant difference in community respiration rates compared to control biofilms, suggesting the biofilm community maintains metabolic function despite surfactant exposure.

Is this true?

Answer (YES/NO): YES